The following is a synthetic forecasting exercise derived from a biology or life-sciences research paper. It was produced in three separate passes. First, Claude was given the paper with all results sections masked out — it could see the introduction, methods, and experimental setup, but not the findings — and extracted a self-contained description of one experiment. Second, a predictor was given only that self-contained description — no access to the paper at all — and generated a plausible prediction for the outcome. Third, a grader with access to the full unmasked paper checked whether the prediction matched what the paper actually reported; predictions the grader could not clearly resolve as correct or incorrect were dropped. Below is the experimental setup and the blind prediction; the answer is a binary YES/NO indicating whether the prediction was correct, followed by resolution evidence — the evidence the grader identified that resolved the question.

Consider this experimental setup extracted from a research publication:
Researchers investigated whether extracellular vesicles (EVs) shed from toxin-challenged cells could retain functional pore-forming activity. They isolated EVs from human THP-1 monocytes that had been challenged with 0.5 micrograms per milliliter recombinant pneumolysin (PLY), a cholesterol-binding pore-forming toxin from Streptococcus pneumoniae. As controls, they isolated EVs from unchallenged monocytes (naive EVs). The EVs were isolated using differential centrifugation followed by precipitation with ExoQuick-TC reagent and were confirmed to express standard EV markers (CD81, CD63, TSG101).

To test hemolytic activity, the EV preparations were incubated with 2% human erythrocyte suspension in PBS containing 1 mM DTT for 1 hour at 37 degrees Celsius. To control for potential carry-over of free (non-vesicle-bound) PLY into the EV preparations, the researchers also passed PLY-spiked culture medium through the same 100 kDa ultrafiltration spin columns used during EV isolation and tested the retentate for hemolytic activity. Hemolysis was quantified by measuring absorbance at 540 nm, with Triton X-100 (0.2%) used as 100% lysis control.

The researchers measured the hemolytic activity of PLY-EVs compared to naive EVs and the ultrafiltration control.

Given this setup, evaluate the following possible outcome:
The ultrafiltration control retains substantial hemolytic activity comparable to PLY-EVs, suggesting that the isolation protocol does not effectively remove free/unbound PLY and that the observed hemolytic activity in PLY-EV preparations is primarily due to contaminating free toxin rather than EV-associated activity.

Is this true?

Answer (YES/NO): NO